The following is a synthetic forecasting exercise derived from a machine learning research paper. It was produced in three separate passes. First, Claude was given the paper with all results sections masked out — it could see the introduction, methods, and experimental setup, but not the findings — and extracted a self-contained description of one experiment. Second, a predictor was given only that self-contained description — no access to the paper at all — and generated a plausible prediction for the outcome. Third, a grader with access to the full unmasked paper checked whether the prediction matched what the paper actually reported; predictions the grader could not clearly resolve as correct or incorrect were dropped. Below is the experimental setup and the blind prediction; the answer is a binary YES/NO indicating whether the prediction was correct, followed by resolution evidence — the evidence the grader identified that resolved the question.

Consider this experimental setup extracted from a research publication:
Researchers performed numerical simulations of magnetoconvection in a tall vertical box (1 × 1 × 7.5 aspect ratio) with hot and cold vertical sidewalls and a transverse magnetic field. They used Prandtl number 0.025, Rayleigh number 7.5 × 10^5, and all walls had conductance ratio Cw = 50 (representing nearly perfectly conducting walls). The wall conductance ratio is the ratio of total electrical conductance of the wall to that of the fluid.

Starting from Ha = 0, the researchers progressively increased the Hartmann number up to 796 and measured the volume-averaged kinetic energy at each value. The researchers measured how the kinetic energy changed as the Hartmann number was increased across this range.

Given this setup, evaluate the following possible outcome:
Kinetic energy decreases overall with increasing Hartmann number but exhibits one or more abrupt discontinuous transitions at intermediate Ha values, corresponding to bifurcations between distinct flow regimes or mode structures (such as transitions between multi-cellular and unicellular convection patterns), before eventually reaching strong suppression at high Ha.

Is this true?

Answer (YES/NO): NO